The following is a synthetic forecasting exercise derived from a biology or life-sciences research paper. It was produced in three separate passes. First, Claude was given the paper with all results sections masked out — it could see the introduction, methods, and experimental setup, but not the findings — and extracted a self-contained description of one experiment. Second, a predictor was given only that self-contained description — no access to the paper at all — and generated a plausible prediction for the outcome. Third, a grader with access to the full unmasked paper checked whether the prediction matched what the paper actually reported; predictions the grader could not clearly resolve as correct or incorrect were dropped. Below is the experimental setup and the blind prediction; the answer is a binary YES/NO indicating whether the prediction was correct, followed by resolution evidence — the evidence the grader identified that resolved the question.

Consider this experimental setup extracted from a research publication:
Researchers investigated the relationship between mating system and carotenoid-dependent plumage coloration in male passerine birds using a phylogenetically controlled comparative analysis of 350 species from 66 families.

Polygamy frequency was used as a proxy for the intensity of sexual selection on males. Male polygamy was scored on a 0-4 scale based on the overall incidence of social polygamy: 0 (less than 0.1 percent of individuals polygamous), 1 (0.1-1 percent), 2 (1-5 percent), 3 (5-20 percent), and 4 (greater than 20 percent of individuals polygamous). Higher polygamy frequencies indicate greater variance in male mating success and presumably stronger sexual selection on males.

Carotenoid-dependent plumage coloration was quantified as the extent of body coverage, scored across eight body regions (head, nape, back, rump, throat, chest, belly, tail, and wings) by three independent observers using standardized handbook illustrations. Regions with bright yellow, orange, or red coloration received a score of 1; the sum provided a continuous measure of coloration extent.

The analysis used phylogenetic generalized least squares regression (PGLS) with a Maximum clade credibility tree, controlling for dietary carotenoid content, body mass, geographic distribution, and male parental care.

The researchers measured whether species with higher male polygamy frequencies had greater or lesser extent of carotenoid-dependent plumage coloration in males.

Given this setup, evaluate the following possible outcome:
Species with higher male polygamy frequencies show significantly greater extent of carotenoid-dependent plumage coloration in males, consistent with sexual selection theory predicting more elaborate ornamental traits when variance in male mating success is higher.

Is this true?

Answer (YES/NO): NO